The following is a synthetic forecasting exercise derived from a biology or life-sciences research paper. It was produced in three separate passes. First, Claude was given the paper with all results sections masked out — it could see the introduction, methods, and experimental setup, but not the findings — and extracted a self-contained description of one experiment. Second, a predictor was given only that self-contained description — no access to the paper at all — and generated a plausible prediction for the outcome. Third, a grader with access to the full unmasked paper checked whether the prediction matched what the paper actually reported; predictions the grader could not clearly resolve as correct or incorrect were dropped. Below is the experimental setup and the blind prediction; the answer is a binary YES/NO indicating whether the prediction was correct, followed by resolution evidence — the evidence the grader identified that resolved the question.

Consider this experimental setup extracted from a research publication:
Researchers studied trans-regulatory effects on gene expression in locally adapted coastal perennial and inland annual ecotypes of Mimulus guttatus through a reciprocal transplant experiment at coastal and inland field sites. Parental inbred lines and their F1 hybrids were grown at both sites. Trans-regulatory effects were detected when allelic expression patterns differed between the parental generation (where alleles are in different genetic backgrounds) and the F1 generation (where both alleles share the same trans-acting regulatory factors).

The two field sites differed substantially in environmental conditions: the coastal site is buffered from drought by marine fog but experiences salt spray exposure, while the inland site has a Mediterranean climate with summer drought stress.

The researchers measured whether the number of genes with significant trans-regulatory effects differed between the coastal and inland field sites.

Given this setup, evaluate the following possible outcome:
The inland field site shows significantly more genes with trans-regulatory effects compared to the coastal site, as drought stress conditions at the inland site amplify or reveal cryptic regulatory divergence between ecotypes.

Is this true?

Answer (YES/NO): YES